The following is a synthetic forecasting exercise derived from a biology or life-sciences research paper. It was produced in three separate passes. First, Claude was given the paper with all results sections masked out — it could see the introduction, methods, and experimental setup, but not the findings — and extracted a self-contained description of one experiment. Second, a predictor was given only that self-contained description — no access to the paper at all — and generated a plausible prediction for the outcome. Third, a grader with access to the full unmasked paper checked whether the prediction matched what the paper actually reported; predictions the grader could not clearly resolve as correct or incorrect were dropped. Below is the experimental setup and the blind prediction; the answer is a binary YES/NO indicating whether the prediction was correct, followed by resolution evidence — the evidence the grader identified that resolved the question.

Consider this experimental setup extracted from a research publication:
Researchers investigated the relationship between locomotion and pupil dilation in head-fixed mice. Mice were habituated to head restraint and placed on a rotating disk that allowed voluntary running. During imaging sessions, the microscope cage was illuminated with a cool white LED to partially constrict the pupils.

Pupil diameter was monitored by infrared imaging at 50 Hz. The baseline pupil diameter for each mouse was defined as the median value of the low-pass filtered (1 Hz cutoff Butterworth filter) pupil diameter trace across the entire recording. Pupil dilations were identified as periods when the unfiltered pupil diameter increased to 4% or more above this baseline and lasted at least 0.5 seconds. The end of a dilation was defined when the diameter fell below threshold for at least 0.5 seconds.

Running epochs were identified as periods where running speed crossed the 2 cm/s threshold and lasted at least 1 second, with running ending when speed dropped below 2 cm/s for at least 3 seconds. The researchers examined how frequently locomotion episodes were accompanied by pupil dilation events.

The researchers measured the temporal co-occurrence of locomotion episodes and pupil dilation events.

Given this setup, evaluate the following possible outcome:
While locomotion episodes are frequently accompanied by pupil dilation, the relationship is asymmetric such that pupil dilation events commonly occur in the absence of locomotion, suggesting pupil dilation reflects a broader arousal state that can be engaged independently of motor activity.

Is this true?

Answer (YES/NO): YES